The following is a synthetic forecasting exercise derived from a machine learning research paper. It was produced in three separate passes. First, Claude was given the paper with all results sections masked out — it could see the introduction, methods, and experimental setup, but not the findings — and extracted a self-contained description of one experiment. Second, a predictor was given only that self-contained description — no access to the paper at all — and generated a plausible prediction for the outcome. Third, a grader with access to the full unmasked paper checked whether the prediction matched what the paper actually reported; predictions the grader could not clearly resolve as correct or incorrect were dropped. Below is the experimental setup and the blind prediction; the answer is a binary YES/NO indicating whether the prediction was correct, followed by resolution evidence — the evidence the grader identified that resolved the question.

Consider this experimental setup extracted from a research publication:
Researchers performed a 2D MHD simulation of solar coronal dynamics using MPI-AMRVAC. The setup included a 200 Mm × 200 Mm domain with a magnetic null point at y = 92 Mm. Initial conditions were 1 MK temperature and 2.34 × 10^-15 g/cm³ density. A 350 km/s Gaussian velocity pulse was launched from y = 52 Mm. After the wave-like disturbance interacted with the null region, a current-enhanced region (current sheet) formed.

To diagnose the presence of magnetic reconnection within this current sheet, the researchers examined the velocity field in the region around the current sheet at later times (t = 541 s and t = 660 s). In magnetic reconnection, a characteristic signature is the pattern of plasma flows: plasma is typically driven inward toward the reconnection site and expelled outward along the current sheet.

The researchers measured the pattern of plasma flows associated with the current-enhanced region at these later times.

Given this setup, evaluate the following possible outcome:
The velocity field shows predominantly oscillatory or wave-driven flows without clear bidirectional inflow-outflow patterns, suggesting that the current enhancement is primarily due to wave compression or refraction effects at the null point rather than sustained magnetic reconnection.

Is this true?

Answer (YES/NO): NO